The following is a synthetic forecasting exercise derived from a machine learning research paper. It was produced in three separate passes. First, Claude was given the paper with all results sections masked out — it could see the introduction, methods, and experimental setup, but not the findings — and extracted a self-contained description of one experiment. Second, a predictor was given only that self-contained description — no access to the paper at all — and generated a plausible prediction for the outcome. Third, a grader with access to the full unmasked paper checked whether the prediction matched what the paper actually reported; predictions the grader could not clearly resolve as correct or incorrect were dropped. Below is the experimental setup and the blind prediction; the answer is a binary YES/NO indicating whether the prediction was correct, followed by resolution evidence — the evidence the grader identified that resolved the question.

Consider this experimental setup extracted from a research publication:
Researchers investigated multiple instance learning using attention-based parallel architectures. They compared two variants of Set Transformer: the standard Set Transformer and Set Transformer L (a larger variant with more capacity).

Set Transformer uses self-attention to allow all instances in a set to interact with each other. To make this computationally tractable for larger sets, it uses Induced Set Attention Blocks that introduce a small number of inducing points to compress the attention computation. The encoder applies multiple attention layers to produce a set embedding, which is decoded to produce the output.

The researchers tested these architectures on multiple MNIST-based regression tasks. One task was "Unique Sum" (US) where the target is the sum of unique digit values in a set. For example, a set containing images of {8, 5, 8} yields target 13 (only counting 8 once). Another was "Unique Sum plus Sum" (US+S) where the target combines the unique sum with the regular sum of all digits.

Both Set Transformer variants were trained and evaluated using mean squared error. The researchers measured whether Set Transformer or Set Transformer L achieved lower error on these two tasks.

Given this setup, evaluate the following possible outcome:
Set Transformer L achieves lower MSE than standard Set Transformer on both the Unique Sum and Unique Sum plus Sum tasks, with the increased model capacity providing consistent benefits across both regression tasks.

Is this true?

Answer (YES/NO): YES